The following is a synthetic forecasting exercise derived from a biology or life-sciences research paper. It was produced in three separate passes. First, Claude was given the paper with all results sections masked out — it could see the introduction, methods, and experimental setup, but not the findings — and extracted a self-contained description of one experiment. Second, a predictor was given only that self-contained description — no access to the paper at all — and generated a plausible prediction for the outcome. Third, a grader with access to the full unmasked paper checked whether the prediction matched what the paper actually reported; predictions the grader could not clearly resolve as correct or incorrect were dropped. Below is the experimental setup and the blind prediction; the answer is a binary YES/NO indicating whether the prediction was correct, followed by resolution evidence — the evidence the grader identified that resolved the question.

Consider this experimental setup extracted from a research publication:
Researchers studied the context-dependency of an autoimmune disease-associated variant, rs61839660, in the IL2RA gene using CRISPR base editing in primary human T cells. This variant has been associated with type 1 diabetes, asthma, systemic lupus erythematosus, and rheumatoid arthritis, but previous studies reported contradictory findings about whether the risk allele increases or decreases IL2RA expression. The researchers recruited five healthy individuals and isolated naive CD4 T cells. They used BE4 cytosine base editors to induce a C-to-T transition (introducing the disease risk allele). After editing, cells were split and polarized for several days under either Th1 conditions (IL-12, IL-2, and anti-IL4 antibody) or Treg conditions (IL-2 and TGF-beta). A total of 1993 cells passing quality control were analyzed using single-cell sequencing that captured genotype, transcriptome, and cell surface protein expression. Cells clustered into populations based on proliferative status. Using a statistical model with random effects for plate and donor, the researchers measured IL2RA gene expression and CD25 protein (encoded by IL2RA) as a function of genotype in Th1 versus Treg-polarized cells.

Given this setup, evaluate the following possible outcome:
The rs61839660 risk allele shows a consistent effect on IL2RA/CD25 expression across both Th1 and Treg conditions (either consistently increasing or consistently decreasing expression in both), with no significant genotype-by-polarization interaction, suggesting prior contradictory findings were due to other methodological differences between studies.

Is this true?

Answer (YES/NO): NO